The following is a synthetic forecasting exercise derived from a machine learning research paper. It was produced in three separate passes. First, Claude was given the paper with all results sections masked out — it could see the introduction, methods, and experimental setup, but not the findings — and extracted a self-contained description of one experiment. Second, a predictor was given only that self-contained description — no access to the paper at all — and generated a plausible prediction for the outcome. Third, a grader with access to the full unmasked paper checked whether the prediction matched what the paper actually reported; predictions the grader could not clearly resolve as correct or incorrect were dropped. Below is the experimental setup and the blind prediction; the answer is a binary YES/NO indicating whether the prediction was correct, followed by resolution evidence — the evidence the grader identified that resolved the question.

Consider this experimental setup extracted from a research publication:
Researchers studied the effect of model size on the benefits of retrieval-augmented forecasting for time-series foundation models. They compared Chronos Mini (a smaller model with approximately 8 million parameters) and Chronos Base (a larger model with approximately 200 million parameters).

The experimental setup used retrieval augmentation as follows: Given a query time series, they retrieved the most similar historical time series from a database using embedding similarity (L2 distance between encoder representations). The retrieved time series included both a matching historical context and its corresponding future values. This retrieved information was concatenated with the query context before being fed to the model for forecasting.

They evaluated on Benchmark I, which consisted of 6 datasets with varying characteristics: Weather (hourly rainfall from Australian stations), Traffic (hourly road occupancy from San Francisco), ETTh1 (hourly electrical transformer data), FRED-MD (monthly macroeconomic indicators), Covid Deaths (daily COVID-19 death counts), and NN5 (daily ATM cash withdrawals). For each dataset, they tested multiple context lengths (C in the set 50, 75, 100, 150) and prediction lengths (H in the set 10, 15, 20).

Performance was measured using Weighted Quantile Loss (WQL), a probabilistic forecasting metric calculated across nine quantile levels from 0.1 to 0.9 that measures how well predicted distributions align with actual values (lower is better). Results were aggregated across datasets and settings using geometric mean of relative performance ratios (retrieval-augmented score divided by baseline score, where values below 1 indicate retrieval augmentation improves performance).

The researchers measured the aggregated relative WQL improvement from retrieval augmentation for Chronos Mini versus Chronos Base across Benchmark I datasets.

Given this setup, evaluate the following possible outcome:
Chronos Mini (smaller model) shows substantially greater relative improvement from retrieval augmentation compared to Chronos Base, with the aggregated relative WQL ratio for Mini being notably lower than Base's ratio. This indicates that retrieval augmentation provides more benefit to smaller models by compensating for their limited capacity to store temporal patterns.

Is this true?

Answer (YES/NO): NO